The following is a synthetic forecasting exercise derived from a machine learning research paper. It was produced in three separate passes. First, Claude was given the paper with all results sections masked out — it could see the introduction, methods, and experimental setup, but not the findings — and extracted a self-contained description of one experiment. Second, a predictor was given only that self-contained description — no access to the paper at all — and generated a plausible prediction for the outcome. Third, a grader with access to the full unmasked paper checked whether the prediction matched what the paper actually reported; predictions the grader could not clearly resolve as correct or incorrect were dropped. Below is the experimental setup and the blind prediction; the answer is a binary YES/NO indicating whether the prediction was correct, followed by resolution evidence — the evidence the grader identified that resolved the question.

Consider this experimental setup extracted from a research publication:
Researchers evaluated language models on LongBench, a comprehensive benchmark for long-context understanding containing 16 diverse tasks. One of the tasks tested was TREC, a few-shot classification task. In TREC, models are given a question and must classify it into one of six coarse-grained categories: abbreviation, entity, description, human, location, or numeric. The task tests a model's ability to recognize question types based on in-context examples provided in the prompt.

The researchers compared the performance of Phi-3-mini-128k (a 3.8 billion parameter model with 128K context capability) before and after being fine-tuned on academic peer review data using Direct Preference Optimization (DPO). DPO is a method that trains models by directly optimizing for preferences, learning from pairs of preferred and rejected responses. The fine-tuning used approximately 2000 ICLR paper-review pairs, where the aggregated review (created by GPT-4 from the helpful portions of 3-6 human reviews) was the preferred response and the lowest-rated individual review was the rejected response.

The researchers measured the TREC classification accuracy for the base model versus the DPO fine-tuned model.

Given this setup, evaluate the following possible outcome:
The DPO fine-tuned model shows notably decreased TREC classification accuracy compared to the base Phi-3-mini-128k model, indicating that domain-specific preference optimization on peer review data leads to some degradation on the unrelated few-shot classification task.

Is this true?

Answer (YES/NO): NO